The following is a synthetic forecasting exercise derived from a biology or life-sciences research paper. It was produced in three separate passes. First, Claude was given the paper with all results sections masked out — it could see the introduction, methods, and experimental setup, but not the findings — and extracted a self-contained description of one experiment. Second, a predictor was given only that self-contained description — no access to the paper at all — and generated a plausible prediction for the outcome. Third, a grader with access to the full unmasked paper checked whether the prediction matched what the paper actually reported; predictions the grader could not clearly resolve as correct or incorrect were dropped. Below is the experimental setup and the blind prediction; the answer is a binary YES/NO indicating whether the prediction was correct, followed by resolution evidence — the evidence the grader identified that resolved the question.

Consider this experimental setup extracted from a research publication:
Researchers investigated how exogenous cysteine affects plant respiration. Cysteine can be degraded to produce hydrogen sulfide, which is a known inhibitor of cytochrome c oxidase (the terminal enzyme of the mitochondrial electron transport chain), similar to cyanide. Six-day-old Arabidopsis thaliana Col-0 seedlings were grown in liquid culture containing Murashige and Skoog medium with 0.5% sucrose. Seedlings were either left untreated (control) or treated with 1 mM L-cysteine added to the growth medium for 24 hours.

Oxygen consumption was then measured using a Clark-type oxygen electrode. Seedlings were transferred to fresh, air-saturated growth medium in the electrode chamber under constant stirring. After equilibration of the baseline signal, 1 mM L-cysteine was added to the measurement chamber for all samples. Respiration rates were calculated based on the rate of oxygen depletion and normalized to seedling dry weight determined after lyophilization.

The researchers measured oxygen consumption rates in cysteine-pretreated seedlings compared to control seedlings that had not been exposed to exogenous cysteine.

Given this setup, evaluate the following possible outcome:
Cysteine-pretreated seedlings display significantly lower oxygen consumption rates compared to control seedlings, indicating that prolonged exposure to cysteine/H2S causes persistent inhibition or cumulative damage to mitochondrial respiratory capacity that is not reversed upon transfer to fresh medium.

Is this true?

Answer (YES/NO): NO